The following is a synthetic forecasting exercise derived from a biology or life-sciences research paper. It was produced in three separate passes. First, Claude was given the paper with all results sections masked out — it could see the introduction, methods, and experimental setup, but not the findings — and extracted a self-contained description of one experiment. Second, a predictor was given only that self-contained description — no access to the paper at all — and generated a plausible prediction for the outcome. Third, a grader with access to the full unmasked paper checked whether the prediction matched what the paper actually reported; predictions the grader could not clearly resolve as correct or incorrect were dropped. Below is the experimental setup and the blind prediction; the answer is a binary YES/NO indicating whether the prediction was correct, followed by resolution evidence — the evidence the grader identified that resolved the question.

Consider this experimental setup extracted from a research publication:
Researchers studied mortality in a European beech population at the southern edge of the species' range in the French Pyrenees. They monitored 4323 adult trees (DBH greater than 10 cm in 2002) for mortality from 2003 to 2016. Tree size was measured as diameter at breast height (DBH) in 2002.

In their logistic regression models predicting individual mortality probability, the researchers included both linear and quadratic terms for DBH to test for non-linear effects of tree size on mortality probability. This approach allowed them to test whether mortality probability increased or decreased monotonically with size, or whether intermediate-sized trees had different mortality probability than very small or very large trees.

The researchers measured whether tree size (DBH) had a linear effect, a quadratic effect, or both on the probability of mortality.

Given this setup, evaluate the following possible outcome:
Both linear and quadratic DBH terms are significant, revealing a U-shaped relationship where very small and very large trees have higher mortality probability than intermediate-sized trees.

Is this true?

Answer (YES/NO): NO